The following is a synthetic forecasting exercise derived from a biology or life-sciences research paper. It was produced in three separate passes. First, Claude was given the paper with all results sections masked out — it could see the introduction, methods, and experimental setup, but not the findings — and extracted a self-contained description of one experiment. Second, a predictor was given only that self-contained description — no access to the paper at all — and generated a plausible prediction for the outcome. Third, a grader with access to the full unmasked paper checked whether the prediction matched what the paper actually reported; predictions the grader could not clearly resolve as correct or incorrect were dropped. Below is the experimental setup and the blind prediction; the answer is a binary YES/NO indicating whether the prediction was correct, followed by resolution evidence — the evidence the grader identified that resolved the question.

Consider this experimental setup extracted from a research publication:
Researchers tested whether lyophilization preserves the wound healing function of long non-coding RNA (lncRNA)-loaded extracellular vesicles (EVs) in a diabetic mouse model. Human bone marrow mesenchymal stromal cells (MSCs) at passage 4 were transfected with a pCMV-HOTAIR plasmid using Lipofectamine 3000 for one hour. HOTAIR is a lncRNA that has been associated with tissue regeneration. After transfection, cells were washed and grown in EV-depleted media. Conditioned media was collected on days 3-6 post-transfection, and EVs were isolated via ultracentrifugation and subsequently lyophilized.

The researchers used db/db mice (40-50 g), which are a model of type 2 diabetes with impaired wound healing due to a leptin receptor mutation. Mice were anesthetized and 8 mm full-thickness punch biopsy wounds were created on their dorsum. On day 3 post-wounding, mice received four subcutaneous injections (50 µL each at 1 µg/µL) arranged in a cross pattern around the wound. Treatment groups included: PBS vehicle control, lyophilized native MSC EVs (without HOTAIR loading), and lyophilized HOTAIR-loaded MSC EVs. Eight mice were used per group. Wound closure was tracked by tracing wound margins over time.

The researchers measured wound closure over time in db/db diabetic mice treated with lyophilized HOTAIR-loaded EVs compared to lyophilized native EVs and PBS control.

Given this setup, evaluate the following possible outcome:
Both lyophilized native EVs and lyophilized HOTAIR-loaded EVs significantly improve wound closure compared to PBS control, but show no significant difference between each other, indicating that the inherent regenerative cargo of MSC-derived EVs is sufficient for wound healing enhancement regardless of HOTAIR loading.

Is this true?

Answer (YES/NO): NO